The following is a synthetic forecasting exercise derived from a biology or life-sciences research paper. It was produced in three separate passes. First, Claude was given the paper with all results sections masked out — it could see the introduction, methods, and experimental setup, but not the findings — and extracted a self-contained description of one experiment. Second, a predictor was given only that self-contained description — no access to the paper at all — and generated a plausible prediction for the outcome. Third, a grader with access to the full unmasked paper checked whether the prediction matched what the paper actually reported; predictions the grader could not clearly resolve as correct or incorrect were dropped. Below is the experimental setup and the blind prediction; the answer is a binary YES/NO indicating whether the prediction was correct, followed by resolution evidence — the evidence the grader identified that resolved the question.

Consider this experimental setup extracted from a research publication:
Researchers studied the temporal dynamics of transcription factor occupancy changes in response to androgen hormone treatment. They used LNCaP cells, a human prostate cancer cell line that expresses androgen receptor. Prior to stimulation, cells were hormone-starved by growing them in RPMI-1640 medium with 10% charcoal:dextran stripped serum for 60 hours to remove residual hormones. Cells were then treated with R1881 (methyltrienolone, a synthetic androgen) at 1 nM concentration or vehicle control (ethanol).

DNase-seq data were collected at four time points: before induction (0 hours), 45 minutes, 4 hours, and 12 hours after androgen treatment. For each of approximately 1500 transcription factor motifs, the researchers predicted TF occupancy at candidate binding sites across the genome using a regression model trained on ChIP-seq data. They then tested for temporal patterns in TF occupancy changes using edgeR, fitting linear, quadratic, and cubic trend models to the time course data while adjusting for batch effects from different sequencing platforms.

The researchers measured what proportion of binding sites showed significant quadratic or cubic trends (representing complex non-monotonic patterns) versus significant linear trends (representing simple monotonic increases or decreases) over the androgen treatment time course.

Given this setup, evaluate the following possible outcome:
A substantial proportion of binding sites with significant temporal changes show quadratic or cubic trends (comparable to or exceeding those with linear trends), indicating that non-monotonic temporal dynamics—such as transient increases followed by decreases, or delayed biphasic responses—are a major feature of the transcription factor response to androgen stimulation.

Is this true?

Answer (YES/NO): NO